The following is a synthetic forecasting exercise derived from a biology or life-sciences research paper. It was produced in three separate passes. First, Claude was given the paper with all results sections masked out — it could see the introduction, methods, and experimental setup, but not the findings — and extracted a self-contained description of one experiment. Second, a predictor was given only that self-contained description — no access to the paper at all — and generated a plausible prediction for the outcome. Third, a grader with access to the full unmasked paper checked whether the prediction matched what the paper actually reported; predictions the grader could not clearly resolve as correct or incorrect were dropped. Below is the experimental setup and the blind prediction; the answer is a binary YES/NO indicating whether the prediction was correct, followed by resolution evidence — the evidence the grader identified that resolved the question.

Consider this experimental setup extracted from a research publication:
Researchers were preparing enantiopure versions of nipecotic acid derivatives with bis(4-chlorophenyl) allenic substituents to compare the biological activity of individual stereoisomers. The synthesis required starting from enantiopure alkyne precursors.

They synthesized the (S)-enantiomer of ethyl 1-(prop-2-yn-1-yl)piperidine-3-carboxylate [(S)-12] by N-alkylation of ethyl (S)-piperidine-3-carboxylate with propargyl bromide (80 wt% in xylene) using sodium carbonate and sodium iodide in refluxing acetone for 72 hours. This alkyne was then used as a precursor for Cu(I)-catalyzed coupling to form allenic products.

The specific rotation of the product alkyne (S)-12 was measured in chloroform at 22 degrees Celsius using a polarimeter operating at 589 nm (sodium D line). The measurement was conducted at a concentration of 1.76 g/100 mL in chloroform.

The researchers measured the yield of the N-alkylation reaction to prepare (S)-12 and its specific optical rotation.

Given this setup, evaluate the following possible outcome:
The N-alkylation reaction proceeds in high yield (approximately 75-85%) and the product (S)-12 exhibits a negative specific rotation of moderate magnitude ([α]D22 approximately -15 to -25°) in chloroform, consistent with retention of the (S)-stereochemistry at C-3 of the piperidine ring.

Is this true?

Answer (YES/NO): NO